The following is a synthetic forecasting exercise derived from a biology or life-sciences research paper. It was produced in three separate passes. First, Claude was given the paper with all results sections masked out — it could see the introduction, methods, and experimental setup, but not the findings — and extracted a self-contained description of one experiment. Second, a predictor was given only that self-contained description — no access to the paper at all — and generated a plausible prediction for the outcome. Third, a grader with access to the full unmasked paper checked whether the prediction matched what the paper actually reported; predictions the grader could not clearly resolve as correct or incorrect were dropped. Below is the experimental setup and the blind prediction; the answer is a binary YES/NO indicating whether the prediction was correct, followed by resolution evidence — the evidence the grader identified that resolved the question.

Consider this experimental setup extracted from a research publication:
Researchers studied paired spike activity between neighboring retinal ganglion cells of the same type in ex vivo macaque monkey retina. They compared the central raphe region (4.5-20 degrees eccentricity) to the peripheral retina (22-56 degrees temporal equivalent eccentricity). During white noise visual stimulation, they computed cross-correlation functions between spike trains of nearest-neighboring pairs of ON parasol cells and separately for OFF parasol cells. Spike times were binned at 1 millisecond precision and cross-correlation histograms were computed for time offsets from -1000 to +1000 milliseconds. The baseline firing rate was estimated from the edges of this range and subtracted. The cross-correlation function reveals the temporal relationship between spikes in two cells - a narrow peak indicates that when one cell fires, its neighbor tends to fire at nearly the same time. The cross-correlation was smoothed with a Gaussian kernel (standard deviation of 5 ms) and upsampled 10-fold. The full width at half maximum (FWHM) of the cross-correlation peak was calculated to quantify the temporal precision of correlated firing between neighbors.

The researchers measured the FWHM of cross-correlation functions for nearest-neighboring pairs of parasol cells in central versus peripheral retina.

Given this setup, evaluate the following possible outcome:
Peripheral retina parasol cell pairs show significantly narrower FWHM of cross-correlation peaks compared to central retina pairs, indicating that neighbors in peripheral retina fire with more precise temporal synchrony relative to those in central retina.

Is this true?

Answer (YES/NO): YES